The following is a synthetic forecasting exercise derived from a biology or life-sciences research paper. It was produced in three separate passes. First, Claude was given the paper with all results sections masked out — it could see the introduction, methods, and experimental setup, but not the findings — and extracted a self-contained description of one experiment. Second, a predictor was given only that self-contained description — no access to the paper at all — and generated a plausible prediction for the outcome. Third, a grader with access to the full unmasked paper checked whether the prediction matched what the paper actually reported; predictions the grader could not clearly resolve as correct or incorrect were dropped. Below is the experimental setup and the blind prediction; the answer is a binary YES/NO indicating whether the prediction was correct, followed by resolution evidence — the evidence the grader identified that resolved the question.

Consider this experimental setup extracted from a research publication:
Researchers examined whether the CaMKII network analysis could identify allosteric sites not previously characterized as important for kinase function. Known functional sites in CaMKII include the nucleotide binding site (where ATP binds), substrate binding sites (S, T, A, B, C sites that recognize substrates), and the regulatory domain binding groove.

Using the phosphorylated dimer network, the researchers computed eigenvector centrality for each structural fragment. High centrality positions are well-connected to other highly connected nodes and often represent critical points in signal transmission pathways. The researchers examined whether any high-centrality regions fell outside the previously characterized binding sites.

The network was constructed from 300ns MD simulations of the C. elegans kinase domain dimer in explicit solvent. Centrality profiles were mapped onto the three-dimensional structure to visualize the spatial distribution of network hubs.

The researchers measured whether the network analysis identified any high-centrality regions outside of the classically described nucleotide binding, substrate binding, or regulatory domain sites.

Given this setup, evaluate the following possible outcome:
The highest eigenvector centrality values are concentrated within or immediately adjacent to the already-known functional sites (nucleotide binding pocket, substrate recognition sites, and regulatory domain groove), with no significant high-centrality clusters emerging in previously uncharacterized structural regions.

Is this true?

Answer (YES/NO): NO